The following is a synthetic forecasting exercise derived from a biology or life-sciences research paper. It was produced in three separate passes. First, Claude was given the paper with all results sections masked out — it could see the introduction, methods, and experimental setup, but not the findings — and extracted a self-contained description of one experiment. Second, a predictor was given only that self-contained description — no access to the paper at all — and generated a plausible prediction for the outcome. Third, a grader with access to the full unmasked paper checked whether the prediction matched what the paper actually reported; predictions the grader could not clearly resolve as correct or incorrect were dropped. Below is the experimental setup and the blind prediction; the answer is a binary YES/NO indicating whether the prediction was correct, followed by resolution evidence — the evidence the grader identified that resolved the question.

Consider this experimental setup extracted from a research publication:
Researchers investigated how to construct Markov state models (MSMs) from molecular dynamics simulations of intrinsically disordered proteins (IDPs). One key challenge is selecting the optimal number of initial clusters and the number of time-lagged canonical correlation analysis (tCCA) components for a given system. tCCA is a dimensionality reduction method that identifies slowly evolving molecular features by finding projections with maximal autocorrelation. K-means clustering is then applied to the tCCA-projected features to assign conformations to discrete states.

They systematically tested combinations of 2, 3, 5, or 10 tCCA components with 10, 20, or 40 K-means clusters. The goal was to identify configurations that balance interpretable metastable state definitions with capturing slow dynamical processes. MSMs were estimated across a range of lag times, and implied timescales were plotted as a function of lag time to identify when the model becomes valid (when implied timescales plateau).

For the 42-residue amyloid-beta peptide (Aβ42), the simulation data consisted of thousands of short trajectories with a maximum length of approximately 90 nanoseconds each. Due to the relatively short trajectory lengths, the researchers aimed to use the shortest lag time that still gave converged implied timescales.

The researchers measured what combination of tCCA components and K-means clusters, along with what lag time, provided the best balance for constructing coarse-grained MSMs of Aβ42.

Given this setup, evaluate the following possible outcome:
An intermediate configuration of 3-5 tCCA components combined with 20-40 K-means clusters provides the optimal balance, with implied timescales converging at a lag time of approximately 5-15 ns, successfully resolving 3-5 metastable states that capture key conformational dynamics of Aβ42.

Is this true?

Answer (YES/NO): NO